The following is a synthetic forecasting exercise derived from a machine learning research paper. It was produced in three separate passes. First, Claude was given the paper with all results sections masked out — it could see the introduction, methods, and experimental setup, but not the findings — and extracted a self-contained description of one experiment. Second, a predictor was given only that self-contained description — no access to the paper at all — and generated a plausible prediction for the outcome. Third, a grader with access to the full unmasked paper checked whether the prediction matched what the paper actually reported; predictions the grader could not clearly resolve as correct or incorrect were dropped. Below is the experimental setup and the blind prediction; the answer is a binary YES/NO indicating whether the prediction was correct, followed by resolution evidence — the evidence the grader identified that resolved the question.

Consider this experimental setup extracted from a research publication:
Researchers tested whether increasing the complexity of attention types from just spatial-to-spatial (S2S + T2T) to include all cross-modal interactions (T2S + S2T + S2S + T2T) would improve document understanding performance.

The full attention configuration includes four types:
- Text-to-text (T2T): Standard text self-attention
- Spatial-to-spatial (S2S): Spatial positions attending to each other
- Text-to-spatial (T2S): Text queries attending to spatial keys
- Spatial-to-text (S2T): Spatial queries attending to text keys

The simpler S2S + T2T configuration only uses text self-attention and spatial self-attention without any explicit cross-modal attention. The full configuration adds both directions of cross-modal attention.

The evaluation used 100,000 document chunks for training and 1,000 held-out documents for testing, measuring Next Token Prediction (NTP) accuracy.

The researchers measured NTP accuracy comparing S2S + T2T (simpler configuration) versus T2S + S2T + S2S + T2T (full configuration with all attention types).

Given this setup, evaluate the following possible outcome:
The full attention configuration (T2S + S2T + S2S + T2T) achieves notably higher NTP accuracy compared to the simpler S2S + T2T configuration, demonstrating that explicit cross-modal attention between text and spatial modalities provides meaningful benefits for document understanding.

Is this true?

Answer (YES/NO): NO